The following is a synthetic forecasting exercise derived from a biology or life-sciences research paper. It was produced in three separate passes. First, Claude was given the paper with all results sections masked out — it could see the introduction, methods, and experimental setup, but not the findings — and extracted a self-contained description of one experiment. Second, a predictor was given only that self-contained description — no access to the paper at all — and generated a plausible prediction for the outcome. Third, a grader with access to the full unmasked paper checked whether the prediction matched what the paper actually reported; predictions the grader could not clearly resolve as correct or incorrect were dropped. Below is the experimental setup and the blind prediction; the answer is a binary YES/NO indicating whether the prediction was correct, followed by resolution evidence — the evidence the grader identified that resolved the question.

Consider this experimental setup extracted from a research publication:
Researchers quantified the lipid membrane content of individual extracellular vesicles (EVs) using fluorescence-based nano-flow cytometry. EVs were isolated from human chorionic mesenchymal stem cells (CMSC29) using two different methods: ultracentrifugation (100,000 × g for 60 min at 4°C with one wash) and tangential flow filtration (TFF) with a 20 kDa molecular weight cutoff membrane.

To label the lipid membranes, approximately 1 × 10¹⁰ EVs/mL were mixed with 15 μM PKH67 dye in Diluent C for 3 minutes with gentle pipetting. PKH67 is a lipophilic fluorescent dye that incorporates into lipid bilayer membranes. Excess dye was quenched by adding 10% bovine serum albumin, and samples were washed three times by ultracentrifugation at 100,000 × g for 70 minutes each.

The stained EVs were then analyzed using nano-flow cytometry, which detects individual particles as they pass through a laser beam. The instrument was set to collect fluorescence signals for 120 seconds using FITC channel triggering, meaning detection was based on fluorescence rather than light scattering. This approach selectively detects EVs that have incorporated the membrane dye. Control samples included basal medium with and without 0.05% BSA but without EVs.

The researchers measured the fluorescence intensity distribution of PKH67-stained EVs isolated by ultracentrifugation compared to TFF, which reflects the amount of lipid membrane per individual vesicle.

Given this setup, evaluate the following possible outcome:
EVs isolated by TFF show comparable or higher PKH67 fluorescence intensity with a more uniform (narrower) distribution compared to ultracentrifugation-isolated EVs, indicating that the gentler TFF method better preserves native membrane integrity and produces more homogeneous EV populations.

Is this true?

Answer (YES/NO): NO